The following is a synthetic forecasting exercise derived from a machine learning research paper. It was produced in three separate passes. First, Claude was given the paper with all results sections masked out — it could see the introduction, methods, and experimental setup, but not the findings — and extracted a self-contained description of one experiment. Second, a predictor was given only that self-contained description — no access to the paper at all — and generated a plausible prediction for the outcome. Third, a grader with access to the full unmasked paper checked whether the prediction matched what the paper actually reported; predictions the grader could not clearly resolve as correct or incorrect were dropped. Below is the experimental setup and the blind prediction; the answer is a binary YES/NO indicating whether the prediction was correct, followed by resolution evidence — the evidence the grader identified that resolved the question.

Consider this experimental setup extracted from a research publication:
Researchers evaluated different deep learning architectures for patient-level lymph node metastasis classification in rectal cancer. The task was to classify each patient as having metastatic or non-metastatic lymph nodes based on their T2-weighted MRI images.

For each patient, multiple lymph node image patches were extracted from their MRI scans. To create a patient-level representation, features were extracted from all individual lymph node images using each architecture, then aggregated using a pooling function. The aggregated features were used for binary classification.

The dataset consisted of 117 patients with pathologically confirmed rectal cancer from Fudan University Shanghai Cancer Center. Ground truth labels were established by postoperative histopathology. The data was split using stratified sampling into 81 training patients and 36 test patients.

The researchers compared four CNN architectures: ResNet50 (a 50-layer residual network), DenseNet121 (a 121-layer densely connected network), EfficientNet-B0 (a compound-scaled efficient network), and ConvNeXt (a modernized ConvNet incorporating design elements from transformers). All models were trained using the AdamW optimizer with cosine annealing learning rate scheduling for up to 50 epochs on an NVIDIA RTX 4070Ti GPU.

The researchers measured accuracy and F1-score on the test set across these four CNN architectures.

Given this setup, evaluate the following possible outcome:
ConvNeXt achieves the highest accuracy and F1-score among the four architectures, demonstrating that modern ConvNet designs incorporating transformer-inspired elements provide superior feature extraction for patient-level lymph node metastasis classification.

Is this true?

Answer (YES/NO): NO